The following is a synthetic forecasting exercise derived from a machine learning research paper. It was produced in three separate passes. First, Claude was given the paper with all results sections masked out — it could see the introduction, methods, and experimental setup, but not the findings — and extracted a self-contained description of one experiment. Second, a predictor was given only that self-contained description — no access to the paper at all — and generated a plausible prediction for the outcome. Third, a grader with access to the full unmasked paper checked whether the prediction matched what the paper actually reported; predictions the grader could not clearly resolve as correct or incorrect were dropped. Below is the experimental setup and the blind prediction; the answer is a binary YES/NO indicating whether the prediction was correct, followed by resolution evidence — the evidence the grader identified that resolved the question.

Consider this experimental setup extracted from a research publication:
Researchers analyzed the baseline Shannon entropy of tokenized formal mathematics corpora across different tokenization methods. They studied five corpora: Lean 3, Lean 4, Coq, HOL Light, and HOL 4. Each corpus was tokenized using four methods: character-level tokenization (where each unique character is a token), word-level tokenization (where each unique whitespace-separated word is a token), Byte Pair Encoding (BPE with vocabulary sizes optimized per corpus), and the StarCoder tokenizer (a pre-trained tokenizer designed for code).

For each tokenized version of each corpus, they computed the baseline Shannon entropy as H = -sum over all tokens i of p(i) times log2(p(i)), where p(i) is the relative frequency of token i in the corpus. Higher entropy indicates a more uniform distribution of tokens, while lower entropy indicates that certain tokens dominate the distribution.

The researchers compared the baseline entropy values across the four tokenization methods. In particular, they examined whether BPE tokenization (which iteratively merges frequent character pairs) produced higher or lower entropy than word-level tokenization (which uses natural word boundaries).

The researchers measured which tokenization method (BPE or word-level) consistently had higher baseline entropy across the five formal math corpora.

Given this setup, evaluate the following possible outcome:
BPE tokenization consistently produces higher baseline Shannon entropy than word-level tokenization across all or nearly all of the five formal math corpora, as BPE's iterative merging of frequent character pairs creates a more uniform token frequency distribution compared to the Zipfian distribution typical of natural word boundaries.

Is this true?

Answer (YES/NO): YES